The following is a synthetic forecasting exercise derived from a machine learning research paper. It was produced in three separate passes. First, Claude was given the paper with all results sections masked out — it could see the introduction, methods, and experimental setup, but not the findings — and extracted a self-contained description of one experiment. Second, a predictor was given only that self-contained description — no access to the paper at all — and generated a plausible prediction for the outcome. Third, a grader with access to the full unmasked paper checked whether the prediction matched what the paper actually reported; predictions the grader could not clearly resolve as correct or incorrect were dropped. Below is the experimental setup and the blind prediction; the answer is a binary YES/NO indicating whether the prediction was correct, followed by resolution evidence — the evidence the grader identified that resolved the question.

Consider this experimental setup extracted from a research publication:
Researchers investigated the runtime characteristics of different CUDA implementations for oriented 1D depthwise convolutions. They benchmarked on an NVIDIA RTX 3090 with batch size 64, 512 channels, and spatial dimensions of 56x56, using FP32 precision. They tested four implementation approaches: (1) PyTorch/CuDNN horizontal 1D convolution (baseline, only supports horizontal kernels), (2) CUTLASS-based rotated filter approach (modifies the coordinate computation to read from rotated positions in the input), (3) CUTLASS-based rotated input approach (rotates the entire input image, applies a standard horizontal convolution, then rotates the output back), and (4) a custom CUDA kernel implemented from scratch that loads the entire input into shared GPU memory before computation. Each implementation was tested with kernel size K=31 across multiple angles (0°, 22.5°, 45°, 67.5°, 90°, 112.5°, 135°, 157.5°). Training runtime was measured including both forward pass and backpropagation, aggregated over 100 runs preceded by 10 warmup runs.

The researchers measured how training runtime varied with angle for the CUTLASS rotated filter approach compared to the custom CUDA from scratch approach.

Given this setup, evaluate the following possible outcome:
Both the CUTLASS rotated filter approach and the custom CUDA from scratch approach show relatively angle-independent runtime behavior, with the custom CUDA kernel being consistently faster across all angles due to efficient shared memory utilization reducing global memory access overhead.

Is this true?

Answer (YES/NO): NO